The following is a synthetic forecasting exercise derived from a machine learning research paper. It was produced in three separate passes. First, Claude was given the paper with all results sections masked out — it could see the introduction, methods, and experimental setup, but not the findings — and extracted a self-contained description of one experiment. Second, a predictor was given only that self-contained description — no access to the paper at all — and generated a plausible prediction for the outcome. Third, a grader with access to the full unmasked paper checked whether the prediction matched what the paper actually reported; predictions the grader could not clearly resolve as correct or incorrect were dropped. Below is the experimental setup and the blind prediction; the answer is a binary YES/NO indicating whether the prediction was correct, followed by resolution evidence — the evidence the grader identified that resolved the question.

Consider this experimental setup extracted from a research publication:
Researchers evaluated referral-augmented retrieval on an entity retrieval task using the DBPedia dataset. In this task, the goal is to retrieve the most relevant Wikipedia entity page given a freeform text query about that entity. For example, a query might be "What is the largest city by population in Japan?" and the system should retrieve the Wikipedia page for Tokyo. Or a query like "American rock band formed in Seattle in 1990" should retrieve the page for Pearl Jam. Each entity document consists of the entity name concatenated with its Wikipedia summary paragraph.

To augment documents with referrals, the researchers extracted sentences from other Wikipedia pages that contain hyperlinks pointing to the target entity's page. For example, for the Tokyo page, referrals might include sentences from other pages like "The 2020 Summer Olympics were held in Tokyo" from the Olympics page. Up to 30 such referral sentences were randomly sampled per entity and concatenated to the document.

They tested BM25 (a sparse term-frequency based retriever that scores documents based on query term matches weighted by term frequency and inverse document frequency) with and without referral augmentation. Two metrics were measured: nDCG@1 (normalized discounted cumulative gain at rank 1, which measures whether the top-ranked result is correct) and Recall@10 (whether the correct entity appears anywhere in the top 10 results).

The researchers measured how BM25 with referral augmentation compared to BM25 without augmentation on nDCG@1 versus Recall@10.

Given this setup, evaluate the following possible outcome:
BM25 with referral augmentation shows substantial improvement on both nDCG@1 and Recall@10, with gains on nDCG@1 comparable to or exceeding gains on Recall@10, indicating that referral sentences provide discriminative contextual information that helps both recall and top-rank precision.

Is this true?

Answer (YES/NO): NO